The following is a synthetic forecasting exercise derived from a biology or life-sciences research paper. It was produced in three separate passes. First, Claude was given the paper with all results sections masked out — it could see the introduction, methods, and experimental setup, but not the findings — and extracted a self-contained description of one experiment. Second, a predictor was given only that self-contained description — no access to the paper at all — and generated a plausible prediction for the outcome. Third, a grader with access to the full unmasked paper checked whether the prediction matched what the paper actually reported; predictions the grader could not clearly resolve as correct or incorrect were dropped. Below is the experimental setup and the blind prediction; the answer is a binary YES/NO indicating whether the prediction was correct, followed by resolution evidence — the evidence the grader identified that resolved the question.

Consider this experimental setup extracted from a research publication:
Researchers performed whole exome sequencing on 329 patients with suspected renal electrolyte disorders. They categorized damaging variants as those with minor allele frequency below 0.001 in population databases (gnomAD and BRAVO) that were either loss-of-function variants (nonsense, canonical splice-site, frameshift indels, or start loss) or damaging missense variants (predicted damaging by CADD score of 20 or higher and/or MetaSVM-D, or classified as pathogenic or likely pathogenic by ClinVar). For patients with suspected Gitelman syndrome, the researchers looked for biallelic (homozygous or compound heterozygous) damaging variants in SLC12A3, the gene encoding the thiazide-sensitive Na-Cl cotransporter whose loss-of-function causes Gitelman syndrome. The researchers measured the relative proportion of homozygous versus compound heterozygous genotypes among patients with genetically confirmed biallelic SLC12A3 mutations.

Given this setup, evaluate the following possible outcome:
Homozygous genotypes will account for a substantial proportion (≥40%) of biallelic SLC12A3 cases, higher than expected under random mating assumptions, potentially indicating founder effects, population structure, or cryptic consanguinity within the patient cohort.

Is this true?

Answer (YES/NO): NO